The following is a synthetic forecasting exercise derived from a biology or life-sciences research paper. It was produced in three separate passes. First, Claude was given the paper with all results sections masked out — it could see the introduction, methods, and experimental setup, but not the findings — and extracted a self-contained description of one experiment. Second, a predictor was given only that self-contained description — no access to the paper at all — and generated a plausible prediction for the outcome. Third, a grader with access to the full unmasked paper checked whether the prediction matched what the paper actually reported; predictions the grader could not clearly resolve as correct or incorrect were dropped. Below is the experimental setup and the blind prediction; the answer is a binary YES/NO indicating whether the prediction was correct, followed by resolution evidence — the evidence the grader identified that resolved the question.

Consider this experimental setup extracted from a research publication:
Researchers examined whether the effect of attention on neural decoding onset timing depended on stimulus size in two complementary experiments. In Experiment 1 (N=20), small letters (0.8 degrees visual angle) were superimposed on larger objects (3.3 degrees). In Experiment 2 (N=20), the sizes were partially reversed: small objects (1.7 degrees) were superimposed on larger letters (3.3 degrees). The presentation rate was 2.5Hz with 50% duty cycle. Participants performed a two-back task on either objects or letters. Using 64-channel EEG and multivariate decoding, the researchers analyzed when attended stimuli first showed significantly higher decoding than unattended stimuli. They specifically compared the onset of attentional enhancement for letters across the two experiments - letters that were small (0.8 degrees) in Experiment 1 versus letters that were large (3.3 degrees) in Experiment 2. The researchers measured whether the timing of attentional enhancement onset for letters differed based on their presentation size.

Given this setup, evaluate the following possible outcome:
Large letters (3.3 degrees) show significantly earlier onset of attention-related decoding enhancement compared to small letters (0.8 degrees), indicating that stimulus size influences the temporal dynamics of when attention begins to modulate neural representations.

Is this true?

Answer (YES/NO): NO